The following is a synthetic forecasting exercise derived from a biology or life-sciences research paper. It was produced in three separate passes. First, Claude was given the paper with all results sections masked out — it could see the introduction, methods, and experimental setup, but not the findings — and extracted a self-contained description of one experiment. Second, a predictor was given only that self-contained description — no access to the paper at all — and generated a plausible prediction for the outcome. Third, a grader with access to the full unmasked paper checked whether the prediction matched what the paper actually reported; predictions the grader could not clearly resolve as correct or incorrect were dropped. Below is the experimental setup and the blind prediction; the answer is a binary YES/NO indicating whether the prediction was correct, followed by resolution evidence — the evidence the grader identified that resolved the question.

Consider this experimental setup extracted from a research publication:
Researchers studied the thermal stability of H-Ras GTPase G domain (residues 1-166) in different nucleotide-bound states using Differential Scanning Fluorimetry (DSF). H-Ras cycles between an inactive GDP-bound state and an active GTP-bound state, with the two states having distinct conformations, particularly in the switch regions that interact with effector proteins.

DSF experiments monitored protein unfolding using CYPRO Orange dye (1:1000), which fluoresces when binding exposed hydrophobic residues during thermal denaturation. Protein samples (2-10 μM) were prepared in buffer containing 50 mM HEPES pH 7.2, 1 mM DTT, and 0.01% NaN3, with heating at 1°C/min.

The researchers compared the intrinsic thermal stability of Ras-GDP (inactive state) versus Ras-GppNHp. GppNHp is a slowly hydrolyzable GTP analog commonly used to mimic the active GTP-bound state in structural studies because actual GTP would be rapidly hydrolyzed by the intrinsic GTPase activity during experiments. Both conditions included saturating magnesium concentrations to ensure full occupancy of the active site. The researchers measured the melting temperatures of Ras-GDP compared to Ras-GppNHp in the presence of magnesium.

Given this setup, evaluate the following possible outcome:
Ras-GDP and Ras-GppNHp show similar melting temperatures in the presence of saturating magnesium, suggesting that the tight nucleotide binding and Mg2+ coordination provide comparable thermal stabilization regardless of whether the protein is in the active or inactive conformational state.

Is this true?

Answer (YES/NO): NO